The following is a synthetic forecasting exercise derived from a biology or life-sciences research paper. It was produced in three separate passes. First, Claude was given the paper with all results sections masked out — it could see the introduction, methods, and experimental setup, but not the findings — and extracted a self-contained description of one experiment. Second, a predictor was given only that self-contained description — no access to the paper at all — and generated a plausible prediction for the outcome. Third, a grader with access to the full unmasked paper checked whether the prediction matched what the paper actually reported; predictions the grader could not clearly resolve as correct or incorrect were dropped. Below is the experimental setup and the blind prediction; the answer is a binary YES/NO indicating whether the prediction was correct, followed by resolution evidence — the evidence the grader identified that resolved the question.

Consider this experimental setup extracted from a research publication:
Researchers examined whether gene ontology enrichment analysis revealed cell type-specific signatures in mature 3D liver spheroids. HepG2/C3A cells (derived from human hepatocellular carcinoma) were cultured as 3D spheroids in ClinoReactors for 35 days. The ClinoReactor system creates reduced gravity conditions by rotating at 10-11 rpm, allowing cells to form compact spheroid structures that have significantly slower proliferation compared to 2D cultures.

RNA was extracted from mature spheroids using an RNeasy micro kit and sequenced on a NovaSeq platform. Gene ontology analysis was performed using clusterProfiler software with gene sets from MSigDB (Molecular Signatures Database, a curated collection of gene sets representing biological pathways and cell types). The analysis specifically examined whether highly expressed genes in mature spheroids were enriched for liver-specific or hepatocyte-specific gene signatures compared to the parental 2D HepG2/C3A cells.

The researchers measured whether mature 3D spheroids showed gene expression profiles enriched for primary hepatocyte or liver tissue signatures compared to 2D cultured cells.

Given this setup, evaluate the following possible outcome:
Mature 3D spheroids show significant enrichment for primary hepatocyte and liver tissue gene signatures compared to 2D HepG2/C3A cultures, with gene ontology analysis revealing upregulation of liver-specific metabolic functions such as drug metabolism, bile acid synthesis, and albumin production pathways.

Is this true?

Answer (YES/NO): YES